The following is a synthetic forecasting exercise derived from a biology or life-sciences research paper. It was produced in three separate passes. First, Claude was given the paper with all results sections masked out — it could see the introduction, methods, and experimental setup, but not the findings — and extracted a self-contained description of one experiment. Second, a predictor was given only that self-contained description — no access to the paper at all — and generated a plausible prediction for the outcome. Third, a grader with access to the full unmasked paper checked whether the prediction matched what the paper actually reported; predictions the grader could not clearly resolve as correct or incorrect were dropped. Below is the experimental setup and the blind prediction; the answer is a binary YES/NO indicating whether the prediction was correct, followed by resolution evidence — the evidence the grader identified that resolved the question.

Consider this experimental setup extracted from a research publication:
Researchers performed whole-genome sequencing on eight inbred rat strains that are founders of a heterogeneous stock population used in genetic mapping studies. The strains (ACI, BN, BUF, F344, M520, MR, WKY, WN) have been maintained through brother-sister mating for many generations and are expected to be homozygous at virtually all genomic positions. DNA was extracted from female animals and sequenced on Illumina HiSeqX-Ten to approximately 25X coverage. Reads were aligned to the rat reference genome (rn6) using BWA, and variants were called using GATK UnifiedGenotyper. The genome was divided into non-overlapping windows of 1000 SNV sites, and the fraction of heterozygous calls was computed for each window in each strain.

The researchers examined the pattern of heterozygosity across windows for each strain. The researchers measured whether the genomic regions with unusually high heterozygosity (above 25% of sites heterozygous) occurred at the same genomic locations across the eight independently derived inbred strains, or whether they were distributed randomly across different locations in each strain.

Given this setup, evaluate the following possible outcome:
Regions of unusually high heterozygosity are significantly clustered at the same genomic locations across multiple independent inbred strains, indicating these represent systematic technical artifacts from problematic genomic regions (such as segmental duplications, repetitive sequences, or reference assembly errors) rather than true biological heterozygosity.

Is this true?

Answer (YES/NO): YES